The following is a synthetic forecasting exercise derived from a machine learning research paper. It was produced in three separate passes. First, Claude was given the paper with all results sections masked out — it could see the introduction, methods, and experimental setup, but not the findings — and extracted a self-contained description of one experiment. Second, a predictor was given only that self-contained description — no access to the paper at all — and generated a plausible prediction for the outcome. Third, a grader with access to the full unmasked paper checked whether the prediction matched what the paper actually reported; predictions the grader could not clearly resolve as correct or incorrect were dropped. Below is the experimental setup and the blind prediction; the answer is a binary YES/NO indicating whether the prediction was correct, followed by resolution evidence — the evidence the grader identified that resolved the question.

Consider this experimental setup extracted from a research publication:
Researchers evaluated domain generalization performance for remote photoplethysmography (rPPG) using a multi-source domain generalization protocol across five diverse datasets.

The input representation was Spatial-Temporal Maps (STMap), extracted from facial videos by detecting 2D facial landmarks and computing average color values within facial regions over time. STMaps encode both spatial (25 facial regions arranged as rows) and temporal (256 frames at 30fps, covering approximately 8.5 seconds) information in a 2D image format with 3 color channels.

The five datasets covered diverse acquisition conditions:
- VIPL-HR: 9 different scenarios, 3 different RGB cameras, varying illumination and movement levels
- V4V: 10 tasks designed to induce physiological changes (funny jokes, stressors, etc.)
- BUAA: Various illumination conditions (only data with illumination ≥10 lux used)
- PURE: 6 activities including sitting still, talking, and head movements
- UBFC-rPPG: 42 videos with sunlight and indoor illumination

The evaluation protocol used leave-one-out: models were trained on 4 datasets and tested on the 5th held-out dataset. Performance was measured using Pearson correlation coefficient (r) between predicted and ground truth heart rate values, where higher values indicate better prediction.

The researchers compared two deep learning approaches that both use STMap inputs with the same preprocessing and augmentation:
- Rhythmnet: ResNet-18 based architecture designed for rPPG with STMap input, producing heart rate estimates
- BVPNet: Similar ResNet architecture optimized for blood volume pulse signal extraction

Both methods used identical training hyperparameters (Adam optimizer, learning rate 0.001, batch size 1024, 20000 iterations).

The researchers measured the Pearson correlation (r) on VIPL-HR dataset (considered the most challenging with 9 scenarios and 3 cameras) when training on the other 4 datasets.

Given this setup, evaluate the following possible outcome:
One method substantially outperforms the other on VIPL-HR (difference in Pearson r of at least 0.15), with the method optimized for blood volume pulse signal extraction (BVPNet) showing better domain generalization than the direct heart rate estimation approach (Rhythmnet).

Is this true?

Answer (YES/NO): NO